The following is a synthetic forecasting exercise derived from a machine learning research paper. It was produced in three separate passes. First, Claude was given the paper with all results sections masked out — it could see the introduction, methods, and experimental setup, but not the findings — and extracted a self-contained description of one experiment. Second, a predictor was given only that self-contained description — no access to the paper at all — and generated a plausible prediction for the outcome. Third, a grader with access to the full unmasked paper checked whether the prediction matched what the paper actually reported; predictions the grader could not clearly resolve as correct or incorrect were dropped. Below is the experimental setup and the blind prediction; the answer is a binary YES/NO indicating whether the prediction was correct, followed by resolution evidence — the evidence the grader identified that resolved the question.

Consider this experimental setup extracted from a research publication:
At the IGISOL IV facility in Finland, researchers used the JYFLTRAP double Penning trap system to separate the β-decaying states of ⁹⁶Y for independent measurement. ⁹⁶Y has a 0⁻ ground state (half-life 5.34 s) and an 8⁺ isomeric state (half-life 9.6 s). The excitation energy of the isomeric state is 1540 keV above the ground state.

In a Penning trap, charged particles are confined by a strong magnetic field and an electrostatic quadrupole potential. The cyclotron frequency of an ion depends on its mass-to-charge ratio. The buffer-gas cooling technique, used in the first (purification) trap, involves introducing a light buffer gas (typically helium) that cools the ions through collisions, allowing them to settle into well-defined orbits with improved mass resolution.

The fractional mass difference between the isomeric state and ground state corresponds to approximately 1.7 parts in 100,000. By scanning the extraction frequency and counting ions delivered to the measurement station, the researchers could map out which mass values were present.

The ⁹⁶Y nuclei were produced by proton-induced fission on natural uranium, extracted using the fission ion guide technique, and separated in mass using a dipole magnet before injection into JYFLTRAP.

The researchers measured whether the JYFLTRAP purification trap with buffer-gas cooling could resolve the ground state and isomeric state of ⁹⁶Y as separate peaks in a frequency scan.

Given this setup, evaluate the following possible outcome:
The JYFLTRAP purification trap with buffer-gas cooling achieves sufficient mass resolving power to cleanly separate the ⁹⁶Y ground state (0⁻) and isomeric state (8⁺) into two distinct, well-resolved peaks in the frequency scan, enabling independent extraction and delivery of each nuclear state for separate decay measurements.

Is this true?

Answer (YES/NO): YES